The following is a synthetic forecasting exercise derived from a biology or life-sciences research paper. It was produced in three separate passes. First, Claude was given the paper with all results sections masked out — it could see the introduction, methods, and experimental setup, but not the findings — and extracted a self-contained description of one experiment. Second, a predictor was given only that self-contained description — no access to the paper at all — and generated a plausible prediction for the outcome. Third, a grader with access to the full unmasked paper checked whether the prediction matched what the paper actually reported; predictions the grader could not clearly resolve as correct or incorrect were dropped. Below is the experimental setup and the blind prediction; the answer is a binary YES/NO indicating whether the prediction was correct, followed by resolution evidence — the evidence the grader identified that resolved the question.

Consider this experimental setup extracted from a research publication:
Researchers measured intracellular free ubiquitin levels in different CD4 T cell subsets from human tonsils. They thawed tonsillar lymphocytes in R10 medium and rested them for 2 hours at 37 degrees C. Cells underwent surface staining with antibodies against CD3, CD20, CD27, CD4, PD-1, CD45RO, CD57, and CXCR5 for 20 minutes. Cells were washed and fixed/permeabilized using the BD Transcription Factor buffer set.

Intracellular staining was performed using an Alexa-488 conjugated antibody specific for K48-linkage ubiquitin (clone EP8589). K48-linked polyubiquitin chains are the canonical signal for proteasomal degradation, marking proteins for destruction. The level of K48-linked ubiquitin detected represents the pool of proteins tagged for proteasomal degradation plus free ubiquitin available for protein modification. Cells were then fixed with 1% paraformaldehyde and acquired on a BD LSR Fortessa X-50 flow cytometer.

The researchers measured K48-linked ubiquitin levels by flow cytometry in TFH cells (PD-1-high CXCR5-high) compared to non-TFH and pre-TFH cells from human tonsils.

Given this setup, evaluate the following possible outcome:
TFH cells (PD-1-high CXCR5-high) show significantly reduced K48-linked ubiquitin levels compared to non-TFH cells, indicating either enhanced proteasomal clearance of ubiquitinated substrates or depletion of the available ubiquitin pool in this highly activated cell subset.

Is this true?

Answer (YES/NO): NO